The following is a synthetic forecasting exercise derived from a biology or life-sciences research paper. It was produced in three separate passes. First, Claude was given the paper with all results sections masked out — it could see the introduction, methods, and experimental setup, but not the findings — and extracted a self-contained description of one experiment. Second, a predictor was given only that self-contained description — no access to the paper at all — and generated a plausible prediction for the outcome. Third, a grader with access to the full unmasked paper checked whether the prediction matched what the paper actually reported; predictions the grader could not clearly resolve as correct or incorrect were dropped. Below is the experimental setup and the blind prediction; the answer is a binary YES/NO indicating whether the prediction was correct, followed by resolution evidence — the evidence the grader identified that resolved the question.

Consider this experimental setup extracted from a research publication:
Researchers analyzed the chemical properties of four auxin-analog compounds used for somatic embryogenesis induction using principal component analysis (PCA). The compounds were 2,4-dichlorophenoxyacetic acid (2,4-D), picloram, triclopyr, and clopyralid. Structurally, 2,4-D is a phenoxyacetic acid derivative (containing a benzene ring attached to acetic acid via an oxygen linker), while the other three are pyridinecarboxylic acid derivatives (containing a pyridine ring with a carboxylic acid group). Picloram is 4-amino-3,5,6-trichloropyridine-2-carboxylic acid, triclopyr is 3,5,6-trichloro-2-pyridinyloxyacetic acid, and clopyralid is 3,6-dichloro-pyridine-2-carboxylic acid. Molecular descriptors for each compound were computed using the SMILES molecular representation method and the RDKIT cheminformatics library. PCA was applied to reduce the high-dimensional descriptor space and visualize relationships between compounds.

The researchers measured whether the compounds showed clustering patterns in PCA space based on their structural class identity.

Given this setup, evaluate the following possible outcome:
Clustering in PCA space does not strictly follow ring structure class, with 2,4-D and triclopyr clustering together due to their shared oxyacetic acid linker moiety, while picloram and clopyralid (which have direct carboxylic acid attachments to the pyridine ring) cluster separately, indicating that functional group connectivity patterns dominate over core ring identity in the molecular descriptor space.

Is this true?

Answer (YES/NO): NO